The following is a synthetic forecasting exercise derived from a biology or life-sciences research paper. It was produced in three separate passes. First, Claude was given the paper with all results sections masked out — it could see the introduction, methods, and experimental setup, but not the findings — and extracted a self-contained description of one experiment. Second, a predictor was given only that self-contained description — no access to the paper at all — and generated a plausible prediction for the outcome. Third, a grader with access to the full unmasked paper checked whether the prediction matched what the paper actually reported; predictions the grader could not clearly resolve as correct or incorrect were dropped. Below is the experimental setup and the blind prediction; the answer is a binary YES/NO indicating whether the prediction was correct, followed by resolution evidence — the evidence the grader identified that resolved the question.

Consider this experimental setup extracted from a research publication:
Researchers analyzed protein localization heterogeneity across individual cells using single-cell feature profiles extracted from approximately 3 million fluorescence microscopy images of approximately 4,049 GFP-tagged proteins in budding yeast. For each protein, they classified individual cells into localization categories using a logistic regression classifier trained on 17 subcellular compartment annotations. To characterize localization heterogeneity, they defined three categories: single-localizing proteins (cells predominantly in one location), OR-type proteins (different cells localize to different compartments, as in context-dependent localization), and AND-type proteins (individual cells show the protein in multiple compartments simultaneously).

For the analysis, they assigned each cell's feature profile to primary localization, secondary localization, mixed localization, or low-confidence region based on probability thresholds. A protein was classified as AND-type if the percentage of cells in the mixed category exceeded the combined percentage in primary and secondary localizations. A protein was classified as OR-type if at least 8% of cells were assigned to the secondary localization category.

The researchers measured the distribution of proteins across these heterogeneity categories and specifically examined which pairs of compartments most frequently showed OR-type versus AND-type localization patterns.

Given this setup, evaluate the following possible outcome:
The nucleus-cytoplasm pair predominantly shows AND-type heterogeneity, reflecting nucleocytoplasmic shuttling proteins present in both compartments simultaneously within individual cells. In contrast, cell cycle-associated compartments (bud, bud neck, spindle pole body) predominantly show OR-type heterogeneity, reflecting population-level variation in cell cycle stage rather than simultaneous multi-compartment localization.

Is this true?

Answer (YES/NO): NO